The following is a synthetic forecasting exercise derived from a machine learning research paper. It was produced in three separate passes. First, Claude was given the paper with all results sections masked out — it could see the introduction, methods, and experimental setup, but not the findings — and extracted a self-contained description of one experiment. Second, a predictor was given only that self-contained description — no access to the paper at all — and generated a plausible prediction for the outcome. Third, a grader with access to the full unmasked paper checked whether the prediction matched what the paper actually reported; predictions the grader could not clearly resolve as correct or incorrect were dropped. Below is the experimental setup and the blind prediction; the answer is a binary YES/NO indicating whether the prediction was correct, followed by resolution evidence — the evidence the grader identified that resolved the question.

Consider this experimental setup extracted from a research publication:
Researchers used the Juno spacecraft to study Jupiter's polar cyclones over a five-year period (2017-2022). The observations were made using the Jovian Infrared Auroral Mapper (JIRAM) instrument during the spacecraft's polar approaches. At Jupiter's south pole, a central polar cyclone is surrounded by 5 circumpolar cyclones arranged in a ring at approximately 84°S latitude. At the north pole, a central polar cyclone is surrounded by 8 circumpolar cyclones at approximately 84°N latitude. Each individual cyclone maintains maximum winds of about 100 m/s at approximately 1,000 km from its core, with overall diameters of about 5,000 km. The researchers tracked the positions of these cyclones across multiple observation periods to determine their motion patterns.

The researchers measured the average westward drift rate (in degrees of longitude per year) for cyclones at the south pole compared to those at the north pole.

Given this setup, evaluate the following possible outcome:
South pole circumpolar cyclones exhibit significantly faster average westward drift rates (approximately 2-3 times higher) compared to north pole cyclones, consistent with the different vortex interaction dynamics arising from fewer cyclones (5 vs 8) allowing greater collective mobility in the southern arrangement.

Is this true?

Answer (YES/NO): YES